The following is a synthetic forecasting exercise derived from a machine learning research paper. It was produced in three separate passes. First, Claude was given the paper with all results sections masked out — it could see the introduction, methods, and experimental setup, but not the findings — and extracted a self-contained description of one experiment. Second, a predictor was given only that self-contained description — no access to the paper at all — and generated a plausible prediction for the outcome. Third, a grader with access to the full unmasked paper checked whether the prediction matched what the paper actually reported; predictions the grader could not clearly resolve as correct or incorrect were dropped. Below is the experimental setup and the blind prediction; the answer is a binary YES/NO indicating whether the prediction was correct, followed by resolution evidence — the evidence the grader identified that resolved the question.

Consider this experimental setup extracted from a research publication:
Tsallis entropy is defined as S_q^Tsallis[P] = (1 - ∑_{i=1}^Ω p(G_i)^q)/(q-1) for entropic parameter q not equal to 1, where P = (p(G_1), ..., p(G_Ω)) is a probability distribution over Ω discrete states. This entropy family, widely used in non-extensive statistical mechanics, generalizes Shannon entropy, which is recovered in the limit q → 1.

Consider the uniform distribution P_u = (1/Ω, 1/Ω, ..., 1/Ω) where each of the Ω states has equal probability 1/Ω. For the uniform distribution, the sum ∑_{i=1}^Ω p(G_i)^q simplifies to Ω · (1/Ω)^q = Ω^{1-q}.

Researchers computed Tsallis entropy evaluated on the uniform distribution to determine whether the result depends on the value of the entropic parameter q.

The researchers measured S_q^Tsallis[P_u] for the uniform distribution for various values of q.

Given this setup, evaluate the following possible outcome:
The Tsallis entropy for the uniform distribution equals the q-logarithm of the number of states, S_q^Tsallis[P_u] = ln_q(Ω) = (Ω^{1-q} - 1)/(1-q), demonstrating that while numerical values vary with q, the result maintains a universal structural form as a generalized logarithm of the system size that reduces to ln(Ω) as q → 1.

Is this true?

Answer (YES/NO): YES